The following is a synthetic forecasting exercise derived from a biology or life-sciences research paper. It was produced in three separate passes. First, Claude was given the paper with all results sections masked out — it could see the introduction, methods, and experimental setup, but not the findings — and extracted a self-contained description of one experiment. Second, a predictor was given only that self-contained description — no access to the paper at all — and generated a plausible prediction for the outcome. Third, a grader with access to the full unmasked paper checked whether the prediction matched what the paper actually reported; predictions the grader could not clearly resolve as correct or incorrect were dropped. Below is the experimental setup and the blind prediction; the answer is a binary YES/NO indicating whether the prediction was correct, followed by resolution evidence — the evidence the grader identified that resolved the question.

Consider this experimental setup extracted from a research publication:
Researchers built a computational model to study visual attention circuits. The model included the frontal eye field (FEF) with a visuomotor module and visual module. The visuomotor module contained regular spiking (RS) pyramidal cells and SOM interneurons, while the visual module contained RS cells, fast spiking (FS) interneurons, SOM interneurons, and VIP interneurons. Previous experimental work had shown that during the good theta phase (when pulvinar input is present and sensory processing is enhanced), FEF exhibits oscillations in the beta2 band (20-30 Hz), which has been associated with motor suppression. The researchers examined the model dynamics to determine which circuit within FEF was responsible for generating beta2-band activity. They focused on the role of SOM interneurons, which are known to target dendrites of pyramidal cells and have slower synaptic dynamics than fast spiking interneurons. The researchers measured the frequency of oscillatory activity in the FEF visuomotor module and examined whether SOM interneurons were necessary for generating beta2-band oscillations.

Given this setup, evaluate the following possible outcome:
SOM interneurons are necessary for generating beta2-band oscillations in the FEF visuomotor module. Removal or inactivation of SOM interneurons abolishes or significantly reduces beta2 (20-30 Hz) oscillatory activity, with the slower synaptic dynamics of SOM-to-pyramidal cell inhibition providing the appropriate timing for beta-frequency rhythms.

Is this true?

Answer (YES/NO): YES